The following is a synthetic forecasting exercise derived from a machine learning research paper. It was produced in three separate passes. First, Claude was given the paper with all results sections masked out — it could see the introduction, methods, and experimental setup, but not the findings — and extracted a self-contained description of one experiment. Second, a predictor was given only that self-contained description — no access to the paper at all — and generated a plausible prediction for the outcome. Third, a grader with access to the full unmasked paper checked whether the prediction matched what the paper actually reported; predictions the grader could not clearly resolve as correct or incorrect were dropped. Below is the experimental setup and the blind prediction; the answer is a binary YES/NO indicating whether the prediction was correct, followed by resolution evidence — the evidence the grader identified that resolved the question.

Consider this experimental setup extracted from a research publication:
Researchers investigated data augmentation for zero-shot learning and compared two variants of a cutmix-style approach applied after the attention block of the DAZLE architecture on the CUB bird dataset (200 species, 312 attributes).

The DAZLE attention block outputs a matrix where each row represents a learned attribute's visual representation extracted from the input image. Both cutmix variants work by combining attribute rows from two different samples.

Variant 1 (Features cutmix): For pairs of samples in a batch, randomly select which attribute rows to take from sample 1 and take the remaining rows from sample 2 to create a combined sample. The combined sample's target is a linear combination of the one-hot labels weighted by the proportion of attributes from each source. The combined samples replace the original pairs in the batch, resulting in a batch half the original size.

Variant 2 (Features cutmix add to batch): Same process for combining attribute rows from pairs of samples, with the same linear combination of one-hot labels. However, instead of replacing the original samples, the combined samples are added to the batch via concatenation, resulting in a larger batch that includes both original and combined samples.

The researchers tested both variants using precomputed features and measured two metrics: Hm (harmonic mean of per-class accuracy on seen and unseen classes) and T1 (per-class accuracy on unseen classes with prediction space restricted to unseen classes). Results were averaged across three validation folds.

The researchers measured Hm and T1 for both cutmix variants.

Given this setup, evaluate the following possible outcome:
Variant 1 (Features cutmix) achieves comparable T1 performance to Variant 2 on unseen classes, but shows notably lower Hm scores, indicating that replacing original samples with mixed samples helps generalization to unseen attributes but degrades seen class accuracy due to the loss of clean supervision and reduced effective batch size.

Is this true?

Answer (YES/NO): NO